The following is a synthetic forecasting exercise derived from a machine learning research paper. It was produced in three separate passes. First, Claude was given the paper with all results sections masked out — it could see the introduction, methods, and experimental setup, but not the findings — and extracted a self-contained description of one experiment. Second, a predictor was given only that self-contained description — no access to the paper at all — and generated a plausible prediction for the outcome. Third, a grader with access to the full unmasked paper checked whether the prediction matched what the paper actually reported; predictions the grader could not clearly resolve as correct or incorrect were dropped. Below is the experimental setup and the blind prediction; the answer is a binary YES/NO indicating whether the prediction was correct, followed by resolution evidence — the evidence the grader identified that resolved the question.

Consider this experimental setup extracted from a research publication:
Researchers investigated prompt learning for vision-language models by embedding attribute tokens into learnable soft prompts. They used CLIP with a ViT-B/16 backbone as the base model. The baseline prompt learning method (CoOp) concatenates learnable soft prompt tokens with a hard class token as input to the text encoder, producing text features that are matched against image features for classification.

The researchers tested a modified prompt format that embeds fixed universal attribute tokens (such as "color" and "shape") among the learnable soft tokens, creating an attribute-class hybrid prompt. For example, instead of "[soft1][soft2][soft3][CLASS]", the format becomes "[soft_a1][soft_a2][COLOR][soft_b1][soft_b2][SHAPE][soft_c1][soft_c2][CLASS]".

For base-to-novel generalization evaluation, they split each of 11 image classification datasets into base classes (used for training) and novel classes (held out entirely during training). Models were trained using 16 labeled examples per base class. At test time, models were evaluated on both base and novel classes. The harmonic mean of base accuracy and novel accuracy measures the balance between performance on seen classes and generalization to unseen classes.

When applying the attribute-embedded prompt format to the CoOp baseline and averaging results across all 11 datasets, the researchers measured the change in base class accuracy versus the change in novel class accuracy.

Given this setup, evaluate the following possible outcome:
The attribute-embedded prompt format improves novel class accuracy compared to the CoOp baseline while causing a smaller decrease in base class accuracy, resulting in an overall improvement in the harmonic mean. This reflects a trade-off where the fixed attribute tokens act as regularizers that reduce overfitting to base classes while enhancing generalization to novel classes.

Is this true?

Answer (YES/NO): NO